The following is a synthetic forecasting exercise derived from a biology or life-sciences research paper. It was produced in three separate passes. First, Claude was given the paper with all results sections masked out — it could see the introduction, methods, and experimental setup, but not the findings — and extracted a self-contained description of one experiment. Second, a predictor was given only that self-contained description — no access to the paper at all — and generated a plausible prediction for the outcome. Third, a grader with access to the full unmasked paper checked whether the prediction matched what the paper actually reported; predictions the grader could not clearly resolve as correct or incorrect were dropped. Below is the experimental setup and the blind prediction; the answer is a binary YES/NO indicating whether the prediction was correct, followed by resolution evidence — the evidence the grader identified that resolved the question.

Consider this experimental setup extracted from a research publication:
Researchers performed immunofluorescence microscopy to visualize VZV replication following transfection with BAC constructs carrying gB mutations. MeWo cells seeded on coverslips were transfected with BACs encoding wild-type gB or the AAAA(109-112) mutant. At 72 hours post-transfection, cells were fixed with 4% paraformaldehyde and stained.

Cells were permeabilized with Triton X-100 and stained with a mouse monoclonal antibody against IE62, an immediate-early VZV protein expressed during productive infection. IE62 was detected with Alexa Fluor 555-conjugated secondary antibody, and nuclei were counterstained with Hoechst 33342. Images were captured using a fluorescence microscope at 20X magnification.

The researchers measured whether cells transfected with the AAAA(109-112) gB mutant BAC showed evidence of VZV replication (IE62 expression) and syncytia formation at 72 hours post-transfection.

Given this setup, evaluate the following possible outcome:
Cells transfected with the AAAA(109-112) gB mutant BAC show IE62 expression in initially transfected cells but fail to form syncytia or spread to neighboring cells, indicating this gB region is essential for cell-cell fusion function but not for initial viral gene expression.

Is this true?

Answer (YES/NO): NO